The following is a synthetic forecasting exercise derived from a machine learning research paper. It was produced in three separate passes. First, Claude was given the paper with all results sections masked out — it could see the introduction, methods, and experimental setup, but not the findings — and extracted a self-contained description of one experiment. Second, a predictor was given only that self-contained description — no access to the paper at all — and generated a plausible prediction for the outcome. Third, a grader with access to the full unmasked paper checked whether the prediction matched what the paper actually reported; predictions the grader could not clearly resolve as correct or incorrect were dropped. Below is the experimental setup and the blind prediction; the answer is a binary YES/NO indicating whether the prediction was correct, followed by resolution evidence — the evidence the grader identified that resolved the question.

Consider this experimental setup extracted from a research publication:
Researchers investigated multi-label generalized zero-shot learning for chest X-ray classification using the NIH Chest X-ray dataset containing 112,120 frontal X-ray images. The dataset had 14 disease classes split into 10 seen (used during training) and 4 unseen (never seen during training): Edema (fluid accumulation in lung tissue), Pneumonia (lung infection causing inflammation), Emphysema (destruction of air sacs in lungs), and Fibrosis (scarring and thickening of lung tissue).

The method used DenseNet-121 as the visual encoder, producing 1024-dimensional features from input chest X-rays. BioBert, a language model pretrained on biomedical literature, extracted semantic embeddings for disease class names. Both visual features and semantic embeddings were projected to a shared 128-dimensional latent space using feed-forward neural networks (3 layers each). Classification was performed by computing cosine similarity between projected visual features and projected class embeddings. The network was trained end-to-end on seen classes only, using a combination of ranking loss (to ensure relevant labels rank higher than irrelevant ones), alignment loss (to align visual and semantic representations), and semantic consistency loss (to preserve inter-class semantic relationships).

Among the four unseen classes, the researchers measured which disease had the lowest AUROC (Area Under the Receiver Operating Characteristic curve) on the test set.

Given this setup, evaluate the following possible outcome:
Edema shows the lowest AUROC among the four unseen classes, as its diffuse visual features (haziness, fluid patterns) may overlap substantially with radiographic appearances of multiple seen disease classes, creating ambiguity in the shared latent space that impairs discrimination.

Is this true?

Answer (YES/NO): NO